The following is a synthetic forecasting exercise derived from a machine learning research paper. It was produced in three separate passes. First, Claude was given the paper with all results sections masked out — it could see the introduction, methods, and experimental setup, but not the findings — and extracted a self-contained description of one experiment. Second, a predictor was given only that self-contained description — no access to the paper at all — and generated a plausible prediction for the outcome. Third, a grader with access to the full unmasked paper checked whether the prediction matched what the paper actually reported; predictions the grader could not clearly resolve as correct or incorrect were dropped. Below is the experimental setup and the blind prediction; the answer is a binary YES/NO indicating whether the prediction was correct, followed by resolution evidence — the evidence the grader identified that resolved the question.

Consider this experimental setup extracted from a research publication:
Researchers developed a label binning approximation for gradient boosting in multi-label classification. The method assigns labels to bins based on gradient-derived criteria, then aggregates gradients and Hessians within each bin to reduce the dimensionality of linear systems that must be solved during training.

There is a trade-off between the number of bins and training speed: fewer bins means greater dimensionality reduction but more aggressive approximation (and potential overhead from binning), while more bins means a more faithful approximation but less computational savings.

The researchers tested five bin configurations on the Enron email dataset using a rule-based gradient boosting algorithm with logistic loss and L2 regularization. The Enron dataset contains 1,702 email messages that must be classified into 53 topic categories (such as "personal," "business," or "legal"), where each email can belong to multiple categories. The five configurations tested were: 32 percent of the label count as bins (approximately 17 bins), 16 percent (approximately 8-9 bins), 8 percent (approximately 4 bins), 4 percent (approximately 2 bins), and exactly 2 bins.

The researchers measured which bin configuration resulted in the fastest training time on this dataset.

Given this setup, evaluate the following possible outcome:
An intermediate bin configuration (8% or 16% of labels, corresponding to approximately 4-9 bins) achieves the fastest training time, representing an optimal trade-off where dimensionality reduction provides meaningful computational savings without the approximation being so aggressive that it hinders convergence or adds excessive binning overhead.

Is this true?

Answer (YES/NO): NO